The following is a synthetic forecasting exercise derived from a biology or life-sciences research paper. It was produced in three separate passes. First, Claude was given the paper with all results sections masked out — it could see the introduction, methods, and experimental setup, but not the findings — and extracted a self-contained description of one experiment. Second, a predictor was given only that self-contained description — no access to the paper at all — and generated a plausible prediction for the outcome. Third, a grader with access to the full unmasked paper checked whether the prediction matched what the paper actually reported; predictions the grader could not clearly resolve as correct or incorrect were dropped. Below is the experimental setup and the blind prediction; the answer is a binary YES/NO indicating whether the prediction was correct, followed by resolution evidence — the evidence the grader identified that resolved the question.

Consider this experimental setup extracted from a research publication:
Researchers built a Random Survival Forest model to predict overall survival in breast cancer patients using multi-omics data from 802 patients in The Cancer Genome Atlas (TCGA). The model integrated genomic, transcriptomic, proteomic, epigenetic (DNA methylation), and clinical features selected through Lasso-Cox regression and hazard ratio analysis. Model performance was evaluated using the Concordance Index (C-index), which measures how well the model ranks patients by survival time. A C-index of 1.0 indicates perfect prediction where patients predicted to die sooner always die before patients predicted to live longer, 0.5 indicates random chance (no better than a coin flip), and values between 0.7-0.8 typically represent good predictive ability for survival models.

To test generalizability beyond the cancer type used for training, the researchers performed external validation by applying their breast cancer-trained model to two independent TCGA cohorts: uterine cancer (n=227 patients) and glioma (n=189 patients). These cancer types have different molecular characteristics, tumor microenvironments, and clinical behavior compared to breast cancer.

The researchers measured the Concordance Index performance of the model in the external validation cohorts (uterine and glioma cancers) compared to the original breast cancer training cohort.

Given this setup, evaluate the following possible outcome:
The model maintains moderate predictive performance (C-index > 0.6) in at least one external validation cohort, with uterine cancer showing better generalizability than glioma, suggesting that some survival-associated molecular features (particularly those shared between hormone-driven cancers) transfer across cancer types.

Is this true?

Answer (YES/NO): NO